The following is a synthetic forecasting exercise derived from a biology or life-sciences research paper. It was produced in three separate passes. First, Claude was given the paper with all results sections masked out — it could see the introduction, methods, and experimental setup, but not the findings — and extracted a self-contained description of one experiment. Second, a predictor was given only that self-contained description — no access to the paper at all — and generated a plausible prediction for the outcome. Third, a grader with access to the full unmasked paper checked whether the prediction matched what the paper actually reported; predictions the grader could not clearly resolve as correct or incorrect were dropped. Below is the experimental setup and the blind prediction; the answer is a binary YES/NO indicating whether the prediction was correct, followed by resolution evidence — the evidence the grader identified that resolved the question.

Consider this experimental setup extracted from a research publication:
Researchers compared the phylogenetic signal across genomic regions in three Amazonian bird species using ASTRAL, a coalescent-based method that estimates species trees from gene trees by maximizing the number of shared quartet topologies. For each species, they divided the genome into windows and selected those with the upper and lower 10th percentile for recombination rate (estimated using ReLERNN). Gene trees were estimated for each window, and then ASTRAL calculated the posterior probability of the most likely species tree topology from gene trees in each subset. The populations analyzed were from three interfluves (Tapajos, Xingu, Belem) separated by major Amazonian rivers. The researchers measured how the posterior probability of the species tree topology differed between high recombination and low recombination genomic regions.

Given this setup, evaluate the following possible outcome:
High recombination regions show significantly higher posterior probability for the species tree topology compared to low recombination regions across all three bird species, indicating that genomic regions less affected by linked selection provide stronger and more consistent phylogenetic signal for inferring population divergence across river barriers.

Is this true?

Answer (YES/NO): NO